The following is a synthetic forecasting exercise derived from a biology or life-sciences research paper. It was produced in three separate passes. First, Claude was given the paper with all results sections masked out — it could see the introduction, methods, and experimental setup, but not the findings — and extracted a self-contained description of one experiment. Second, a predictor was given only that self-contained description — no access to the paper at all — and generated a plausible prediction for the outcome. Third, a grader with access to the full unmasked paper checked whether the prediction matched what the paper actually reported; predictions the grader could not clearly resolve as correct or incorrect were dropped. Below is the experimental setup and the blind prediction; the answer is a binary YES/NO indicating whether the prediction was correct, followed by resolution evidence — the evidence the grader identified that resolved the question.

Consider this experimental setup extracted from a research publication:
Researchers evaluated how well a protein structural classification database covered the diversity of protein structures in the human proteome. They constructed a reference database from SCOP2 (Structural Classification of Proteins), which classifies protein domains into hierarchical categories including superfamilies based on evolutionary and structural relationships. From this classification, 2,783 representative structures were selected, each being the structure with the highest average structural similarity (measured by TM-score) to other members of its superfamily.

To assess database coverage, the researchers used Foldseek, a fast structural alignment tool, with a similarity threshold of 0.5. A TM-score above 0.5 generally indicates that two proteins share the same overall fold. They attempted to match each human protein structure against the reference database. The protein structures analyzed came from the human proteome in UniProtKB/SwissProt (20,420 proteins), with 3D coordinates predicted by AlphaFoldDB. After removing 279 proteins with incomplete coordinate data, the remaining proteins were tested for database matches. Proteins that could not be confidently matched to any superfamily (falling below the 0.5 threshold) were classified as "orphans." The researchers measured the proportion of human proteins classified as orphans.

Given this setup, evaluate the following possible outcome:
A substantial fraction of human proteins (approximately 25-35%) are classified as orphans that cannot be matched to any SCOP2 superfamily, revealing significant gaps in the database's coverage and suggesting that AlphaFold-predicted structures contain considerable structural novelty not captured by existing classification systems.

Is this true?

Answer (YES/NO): NO